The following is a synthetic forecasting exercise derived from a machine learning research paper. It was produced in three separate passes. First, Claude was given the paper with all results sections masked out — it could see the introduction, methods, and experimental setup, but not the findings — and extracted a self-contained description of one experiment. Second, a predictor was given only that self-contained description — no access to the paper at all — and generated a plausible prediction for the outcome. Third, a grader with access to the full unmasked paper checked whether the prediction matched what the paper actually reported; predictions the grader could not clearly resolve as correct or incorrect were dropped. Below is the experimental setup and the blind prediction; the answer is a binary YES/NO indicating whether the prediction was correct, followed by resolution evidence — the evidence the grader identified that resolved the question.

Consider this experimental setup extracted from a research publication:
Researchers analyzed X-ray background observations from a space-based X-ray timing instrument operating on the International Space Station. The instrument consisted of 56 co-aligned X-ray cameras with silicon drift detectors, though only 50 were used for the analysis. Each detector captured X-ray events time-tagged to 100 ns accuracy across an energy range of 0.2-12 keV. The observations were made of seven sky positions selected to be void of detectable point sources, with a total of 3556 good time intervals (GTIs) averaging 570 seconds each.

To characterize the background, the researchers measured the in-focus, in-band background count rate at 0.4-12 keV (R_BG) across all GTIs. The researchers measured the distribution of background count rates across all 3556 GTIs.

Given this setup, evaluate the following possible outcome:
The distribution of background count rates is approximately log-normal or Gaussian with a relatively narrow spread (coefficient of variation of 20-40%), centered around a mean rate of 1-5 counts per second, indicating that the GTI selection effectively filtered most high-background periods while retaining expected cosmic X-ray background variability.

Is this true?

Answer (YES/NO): NO